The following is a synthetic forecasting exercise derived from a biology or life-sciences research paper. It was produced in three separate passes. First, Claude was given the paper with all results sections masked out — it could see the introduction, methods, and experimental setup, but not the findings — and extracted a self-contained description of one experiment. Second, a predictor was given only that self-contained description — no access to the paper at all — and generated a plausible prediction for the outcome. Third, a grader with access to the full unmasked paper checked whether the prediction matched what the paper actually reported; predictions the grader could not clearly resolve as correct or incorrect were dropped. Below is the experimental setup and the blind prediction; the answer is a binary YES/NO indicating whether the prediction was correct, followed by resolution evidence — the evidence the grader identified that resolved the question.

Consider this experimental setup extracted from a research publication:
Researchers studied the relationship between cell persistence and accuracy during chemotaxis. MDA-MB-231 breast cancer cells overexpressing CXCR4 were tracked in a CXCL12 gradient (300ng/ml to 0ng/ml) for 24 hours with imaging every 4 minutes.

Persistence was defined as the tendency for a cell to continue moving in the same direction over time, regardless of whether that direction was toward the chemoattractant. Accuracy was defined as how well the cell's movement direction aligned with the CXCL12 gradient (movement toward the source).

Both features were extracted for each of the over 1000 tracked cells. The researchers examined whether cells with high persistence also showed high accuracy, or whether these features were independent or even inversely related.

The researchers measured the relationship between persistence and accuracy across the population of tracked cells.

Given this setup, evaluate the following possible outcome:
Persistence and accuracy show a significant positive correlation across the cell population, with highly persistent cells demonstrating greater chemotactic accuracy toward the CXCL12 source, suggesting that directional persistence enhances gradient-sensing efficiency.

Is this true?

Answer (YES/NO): NO